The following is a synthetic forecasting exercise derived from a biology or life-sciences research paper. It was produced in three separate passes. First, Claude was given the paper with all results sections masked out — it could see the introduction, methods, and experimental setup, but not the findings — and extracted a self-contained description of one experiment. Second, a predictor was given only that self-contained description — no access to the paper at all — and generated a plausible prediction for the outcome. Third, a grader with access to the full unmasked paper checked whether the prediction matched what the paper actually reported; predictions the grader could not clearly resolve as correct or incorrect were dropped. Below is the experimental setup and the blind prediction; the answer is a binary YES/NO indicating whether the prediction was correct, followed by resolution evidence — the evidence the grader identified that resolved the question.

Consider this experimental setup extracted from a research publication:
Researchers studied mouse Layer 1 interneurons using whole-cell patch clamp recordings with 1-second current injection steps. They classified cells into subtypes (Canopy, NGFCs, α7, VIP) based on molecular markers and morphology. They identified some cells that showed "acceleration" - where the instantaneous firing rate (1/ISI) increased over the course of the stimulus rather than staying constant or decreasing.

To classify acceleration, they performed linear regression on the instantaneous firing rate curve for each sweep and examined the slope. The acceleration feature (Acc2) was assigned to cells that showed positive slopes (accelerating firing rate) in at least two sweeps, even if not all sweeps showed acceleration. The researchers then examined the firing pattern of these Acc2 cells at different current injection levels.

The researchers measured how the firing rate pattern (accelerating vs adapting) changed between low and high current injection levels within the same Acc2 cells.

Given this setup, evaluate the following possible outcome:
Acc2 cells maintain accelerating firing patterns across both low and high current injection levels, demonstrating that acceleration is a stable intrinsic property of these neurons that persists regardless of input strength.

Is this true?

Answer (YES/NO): NO